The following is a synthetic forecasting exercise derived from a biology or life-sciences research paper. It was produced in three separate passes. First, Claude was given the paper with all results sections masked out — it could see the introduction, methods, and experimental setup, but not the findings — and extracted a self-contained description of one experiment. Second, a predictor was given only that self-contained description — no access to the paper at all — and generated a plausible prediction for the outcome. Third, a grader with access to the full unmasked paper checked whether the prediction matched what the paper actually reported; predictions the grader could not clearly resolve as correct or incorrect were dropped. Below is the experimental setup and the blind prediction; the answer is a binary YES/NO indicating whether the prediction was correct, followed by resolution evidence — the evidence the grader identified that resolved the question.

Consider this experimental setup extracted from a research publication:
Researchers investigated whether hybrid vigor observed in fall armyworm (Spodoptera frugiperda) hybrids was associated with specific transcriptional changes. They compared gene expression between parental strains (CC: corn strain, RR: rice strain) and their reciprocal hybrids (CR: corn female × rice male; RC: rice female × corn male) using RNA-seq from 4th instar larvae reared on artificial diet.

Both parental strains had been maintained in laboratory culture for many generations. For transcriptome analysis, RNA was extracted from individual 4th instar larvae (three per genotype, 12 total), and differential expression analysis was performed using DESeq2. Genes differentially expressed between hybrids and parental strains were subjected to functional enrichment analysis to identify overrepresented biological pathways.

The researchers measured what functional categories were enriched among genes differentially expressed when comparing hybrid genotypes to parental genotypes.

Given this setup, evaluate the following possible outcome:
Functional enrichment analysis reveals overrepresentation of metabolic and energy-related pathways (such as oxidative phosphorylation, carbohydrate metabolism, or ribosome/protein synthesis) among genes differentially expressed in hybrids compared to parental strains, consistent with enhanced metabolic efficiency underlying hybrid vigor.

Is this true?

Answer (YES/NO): NO